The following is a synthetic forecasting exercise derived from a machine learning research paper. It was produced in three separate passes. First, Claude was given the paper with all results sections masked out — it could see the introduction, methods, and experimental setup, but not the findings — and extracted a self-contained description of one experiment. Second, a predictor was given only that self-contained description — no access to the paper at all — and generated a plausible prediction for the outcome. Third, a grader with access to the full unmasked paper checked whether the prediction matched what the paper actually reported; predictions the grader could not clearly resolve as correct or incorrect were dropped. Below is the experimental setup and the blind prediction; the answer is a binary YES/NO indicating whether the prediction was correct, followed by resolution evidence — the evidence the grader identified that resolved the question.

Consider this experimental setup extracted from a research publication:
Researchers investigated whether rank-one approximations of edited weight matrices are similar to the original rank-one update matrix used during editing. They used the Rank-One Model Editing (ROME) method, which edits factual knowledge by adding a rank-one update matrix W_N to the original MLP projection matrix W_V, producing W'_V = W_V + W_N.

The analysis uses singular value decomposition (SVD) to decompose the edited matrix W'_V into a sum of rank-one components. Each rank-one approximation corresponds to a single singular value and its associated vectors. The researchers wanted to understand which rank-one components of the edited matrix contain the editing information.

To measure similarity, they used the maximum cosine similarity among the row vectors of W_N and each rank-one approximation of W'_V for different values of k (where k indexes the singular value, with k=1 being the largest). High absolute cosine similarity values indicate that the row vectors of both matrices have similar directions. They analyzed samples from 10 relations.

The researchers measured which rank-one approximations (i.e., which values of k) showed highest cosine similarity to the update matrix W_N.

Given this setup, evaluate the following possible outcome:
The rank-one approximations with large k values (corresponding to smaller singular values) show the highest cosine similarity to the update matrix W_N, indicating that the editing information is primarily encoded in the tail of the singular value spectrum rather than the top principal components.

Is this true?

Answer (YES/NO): NO